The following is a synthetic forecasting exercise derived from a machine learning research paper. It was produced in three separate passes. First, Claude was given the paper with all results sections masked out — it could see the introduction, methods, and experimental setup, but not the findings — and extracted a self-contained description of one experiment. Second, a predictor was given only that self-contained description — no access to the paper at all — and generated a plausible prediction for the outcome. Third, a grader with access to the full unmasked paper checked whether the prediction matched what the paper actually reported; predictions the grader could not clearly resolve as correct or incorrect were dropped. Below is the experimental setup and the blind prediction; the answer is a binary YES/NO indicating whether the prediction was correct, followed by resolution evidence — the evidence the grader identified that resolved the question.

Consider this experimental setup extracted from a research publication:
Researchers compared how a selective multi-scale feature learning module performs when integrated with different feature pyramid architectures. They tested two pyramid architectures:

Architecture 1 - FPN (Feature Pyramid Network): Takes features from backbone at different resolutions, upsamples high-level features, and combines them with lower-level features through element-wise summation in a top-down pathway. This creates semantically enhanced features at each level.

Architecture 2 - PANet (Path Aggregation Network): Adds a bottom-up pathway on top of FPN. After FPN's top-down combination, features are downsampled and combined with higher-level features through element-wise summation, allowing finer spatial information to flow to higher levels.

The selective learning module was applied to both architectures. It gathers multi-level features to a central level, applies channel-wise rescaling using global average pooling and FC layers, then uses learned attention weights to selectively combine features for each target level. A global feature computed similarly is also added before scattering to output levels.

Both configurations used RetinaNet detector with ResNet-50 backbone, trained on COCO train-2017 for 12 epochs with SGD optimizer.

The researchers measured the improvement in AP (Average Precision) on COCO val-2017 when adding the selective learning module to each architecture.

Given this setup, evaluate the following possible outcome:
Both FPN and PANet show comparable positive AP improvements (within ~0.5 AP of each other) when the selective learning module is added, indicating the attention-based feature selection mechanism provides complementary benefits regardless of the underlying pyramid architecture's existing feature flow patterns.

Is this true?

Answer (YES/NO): YES